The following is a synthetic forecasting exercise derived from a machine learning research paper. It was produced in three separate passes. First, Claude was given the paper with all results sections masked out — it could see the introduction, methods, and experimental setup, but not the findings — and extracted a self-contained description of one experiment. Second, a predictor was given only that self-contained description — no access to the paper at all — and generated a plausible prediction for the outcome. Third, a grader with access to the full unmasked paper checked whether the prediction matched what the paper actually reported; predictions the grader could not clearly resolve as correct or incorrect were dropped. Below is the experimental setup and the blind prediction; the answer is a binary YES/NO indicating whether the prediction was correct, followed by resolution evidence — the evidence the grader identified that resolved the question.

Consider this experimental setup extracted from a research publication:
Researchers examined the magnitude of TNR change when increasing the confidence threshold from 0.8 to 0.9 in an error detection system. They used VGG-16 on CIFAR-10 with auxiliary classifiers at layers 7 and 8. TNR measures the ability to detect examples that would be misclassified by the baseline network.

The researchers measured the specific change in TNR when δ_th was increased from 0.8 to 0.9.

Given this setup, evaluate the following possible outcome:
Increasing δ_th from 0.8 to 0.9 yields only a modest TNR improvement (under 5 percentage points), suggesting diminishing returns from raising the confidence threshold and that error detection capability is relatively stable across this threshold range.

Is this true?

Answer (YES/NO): YES